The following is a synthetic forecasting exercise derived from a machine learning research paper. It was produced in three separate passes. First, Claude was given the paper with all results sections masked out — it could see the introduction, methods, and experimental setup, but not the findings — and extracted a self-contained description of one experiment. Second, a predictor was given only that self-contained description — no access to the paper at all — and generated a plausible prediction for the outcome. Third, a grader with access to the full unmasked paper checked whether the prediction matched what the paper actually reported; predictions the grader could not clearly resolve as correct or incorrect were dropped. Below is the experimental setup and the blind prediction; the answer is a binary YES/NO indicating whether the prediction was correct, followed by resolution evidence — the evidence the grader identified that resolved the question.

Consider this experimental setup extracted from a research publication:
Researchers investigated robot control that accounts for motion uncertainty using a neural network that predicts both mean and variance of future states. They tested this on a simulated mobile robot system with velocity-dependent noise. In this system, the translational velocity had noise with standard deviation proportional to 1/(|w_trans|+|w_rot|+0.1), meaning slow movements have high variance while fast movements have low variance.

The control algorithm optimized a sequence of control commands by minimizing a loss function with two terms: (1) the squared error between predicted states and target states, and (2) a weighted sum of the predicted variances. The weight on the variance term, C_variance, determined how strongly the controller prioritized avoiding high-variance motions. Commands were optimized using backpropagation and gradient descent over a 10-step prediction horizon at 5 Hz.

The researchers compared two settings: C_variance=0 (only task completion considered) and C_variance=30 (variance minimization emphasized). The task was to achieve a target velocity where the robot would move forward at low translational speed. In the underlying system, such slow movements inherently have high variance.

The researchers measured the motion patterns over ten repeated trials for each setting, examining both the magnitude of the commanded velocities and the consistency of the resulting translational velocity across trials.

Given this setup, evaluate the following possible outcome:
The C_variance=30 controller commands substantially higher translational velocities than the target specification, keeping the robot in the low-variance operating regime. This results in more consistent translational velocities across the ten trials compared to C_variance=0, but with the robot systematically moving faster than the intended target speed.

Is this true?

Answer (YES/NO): YES